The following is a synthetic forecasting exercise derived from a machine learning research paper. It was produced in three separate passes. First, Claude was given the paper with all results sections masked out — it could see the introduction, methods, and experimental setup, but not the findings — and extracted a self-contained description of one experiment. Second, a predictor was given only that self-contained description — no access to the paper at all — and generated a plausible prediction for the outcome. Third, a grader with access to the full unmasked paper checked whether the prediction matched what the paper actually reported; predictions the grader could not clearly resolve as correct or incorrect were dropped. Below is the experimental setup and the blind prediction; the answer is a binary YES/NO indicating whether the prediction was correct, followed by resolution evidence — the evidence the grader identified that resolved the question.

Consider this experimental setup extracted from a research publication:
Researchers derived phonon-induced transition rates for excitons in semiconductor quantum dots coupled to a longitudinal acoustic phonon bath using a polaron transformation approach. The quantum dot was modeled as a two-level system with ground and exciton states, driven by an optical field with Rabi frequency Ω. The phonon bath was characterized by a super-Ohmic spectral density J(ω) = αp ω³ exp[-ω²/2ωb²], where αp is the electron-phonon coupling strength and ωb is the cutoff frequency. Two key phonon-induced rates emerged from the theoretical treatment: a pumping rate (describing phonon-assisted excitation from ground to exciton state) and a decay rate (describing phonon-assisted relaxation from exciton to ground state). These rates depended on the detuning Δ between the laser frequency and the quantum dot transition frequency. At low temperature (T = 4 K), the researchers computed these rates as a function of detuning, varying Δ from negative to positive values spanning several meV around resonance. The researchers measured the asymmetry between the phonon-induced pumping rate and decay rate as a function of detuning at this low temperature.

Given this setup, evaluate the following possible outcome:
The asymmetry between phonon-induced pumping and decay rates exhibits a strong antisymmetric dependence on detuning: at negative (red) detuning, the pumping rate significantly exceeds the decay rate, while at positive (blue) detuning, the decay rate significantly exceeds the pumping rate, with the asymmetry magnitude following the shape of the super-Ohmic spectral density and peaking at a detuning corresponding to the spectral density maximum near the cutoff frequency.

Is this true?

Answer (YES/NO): NO